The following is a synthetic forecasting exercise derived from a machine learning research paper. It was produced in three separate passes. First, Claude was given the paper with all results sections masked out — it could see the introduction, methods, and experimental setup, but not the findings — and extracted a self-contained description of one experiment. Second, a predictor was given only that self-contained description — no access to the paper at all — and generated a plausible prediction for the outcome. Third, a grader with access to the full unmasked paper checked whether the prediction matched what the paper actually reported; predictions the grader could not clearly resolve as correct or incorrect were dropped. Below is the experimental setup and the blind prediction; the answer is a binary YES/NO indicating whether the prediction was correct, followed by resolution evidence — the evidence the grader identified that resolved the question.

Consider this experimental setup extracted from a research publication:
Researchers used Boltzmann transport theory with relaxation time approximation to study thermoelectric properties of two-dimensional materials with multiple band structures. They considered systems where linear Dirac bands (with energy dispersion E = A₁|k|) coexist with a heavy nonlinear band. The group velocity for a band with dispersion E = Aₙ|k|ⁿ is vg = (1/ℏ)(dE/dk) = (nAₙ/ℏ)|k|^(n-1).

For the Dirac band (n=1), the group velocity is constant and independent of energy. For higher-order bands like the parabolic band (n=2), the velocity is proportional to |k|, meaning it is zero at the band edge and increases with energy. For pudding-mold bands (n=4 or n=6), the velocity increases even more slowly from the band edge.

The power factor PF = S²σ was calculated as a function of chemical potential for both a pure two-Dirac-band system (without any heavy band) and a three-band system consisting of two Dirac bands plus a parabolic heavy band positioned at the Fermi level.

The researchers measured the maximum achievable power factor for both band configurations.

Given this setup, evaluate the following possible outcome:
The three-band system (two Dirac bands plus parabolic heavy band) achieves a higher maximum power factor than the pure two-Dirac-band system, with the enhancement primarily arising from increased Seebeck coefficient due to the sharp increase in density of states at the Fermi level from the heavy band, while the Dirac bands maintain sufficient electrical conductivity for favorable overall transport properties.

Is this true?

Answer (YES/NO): NO